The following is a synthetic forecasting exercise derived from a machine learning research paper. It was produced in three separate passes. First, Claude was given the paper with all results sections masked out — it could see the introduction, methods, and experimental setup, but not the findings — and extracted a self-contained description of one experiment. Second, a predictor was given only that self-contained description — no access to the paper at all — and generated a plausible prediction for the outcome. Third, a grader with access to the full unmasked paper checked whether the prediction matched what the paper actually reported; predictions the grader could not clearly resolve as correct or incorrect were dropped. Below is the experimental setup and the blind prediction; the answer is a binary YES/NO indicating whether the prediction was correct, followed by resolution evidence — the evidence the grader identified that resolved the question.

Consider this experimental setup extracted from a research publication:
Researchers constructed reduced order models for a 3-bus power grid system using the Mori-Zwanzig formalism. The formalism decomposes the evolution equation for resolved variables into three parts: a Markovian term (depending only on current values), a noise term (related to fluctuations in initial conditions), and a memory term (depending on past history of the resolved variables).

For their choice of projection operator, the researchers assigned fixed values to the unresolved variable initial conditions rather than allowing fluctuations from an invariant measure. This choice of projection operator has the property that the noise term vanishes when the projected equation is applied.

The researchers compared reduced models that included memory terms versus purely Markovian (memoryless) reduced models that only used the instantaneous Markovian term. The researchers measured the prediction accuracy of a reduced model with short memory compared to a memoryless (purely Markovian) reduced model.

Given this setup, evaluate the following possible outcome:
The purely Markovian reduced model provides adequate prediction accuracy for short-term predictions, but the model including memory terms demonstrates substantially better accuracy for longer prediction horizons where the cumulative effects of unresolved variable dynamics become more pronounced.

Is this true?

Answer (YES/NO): NO